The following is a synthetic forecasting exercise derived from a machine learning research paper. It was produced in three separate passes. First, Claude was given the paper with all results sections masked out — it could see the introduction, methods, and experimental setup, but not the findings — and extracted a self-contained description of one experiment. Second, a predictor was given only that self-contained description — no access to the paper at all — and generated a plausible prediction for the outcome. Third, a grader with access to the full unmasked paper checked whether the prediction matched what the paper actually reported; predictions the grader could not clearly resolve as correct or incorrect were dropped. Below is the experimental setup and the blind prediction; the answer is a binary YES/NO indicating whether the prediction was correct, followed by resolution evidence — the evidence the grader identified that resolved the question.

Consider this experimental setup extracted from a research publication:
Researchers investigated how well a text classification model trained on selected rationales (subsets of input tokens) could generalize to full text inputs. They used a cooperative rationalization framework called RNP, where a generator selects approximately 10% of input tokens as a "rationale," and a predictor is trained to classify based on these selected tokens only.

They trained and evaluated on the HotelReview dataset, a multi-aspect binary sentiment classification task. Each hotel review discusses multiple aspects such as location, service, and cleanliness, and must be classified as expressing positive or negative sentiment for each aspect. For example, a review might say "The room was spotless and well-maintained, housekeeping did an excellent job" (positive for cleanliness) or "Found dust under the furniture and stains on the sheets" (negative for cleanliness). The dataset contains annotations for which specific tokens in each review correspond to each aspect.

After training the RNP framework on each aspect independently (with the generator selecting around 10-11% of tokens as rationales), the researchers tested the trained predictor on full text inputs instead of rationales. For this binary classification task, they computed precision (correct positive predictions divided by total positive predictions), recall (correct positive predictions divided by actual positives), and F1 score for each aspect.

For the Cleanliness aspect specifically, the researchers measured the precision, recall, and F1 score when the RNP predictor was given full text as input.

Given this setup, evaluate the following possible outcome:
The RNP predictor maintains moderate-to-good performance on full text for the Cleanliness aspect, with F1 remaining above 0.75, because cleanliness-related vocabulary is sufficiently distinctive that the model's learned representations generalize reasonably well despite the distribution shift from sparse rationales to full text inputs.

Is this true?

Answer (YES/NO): NO